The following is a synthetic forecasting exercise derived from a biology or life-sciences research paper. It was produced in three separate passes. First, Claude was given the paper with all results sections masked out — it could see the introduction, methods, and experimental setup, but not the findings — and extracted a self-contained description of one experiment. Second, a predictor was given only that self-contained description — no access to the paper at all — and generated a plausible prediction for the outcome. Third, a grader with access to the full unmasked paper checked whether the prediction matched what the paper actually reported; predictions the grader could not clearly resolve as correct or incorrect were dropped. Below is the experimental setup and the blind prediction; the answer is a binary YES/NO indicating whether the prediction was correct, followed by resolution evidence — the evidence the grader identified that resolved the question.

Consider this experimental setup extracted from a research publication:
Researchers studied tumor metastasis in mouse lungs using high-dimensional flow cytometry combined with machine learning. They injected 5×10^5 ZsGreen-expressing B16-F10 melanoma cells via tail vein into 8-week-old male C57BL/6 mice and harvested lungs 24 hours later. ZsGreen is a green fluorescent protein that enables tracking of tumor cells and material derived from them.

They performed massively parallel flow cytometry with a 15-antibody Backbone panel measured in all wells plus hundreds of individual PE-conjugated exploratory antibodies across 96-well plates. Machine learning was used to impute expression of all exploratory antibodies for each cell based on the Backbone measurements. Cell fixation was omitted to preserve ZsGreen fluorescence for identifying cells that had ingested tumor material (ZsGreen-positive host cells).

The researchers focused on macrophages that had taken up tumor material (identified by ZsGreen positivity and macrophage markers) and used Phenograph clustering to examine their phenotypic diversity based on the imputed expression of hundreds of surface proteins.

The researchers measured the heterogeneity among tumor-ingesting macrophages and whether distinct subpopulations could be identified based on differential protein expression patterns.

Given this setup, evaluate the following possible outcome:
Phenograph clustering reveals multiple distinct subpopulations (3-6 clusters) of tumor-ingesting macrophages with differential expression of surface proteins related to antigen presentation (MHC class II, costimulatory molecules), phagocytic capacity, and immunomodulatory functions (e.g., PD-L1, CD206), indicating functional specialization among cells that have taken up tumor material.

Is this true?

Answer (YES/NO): NO